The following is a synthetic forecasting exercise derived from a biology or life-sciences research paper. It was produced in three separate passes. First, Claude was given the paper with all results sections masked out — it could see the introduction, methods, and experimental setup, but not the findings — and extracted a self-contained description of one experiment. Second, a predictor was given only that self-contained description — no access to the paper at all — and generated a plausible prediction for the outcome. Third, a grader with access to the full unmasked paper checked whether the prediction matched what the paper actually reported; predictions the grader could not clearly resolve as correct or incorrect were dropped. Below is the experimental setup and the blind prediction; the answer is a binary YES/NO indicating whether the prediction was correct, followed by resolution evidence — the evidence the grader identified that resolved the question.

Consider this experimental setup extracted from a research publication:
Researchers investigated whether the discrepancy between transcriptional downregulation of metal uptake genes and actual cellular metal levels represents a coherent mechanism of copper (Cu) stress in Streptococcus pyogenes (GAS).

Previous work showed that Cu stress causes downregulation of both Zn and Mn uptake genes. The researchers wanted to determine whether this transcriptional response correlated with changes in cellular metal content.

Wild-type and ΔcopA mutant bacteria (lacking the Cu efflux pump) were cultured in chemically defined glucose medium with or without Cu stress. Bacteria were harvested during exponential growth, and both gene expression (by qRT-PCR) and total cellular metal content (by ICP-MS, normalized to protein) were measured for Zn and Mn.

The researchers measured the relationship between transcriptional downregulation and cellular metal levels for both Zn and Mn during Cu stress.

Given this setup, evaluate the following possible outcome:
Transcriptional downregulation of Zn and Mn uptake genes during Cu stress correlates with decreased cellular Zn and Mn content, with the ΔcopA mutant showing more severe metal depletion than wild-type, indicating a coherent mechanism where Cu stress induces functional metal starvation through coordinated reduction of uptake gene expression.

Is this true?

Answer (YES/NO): NO